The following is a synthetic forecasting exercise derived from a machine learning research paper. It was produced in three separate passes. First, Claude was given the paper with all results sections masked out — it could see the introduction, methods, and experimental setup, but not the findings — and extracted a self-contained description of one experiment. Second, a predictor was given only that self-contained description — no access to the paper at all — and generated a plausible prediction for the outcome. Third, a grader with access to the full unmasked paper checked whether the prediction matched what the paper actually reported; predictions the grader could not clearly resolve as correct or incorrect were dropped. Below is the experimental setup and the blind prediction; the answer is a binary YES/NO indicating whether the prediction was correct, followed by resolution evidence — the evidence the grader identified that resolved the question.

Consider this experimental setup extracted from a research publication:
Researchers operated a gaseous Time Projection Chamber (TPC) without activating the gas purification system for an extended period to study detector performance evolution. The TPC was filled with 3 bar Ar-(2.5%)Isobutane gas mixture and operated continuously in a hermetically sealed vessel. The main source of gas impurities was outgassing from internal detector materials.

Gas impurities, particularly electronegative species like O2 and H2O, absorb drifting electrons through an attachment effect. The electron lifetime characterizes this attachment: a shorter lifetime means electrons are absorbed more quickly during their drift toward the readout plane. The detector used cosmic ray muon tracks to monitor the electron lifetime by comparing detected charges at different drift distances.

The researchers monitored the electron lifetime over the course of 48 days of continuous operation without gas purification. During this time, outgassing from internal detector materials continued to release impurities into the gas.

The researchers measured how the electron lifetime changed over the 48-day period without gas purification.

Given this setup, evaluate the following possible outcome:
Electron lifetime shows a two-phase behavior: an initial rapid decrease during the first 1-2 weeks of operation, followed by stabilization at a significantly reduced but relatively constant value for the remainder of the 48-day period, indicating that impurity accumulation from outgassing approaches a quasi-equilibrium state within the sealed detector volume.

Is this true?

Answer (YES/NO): NO